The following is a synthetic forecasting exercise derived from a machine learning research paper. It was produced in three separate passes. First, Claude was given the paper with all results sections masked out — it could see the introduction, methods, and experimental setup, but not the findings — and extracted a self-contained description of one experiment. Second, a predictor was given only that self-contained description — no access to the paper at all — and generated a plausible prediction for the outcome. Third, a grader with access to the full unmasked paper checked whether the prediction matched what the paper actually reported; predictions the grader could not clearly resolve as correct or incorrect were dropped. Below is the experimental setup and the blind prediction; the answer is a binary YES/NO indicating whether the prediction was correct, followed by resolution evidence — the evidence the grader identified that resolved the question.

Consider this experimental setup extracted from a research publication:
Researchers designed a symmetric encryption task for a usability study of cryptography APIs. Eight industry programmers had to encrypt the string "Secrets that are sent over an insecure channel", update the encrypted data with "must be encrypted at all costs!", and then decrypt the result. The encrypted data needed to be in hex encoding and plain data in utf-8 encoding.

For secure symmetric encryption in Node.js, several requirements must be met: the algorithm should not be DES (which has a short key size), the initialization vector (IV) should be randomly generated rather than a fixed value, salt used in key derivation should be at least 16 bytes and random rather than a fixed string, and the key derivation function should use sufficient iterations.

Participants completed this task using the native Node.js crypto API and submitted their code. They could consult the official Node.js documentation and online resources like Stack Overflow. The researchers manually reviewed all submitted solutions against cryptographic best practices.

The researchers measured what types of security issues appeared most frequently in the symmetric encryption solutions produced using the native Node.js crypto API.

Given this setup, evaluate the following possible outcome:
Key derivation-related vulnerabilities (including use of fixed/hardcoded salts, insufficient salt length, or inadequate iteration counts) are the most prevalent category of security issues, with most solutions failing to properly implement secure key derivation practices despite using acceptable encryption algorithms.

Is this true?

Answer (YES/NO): NO